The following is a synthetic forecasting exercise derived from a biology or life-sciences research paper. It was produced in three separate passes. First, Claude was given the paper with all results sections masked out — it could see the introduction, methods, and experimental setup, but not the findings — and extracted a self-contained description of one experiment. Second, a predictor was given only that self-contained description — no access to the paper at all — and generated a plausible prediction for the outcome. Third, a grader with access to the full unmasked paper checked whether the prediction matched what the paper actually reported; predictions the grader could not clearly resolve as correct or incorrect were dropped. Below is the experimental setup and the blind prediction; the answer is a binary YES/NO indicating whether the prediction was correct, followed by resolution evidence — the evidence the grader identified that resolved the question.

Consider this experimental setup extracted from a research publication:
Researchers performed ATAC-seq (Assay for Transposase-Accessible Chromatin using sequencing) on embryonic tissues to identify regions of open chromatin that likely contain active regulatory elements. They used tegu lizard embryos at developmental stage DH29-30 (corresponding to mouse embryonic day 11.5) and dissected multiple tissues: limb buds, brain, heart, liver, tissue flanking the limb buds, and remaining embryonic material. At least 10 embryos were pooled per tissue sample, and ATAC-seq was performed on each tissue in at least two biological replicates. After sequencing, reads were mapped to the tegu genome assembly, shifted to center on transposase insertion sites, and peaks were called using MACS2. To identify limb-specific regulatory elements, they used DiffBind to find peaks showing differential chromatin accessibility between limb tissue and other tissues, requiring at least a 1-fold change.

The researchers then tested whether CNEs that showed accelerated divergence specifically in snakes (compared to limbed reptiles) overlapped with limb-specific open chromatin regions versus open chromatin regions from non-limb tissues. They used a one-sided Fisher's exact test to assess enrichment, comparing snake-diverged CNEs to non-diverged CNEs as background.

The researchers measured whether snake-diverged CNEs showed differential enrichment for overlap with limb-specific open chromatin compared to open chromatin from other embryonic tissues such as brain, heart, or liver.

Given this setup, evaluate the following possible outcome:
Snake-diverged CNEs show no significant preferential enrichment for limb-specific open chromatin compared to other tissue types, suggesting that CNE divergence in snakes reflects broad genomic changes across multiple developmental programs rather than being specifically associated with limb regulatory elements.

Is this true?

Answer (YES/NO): NO